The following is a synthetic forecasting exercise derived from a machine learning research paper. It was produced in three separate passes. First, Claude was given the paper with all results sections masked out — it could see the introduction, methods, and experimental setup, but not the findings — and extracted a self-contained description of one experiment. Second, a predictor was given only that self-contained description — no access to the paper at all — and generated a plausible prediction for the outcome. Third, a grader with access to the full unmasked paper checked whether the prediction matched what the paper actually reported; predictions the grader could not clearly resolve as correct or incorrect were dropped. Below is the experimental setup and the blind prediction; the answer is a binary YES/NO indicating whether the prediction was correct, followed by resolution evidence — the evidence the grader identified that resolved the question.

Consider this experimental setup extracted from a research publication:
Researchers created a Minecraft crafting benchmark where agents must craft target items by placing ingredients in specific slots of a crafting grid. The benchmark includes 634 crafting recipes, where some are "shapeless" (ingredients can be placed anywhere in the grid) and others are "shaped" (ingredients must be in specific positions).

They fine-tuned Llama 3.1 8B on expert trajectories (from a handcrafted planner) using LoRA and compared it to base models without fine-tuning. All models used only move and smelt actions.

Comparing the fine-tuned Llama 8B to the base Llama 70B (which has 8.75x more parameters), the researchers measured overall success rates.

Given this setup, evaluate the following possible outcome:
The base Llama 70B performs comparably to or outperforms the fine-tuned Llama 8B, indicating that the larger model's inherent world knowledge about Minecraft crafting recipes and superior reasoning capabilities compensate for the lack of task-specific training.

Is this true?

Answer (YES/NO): NO